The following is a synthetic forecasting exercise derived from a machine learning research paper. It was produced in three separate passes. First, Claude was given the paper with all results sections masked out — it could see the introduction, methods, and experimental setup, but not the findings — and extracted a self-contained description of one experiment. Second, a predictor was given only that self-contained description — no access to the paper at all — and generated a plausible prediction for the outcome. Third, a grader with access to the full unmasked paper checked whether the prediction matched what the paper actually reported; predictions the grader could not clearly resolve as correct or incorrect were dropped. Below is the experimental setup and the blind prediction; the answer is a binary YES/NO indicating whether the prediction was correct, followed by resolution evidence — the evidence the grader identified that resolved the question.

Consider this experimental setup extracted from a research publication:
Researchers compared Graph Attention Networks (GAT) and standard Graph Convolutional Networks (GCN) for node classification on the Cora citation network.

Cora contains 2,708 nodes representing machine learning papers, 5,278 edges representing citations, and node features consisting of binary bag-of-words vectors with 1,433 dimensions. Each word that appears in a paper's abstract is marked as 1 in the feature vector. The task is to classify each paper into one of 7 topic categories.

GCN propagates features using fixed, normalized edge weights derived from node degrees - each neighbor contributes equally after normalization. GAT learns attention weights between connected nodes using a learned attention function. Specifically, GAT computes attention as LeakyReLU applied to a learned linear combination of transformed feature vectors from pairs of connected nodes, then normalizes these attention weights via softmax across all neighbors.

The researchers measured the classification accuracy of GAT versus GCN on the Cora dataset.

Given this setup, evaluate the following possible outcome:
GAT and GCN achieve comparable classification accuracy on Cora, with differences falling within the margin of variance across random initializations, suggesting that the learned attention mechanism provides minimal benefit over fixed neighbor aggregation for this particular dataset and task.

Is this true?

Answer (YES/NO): YES